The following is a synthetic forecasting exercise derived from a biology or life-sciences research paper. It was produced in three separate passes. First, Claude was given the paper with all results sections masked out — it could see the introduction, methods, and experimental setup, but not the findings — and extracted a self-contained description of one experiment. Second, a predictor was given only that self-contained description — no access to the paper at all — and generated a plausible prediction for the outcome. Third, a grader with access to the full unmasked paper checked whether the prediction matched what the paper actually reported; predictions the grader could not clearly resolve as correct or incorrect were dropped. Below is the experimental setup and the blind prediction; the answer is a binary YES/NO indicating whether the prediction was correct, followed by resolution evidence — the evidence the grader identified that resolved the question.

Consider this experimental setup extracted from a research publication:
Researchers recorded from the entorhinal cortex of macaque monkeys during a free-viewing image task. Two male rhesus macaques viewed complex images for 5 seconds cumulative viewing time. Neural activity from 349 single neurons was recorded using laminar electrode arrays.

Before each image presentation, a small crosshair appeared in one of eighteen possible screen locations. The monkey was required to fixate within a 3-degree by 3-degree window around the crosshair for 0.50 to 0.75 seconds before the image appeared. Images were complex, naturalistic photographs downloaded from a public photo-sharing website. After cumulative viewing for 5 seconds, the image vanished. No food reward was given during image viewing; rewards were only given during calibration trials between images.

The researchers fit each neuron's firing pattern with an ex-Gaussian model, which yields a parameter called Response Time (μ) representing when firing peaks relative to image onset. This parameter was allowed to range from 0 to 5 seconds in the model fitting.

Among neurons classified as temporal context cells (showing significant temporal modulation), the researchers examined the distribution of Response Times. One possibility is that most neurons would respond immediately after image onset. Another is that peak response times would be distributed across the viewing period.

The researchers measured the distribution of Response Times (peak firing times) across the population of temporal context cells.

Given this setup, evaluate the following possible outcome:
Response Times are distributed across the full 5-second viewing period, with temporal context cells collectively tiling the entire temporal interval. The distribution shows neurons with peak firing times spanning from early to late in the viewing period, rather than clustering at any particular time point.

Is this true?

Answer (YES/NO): NO